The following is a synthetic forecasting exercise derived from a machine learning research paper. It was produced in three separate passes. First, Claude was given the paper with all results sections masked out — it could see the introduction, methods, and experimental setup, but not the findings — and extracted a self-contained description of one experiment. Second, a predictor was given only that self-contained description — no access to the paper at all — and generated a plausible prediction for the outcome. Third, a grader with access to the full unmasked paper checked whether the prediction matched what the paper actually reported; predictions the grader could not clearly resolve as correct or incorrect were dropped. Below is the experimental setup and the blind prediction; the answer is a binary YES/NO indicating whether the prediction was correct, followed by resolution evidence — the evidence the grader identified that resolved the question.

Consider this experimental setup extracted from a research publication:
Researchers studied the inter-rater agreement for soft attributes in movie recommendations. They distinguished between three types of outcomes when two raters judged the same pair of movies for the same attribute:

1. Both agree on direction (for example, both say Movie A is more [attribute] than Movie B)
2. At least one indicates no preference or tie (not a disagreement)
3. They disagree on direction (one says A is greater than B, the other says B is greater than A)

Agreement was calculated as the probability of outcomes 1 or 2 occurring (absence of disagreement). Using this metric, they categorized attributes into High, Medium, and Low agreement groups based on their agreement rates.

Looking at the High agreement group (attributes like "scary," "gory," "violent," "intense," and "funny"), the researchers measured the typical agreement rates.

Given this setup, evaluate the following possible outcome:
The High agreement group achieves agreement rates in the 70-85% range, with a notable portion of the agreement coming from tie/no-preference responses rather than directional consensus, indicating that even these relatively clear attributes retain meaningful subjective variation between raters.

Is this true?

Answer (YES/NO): NO